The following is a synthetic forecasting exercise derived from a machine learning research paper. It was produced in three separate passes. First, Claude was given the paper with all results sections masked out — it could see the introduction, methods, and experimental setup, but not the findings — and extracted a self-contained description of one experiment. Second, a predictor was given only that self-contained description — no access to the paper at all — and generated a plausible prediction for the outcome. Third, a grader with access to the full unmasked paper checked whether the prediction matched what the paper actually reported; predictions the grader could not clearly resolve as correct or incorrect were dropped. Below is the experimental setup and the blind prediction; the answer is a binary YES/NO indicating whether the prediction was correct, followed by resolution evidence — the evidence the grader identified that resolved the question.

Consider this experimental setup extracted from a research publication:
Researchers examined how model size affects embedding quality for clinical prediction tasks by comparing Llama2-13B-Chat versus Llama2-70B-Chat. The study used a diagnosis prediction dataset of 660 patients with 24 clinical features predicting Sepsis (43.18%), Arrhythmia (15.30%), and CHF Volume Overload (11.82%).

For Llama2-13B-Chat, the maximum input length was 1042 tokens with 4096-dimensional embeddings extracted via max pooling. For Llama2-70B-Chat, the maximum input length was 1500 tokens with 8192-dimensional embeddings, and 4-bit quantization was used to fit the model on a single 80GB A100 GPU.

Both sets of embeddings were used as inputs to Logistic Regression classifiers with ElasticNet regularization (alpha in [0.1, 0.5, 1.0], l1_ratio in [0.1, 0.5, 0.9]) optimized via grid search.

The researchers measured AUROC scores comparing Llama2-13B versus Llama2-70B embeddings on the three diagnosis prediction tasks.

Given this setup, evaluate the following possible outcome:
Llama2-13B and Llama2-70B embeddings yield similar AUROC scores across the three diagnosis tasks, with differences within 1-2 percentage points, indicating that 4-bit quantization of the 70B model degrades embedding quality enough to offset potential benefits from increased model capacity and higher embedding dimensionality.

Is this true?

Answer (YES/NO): NO